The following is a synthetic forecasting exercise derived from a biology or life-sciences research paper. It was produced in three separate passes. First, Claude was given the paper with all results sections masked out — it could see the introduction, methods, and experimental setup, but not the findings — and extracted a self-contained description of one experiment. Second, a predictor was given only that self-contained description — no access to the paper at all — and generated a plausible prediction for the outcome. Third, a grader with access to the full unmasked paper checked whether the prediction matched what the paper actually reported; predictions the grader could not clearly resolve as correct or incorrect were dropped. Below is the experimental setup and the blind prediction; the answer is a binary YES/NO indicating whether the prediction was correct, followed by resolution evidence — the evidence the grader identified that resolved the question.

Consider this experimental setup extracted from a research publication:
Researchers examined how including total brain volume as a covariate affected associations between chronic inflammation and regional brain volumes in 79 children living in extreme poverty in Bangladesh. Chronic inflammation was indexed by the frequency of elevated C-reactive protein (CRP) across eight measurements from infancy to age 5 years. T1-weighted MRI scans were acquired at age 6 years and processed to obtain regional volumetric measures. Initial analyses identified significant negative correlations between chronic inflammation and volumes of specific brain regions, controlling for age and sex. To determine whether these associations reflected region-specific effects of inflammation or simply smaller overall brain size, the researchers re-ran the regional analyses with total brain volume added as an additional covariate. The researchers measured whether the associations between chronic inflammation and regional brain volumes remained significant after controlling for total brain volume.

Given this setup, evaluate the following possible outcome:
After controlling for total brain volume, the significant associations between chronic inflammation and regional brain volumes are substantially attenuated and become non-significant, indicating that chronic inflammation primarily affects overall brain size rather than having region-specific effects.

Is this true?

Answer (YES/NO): NO